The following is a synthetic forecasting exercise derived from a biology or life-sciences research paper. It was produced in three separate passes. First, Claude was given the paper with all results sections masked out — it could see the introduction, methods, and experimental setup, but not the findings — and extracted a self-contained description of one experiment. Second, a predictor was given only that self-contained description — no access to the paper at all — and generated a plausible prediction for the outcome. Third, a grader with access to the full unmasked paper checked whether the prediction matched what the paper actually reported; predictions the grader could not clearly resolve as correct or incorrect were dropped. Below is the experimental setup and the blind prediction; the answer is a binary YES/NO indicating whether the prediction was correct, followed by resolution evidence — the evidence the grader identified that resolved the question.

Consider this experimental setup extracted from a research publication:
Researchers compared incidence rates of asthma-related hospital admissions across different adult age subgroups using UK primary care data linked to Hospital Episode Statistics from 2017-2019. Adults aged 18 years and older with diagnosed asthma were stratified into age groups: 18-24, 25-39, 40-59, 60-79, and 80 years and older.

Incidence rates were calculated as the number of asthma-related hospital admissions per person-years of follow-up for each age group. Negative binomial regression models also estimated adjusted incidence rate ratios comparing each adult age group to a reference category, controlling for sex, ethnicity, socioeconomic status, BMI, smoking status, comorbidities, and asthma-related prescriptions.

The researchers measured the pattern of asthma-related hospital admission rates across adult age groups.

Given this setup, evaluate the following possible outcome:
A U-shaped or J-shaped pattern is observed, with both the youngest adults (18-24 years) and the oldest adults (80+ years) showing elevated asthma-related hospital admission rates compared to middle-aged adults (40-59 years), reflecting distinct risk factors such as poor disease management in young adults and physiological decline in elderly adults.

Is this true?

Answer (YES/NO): YES